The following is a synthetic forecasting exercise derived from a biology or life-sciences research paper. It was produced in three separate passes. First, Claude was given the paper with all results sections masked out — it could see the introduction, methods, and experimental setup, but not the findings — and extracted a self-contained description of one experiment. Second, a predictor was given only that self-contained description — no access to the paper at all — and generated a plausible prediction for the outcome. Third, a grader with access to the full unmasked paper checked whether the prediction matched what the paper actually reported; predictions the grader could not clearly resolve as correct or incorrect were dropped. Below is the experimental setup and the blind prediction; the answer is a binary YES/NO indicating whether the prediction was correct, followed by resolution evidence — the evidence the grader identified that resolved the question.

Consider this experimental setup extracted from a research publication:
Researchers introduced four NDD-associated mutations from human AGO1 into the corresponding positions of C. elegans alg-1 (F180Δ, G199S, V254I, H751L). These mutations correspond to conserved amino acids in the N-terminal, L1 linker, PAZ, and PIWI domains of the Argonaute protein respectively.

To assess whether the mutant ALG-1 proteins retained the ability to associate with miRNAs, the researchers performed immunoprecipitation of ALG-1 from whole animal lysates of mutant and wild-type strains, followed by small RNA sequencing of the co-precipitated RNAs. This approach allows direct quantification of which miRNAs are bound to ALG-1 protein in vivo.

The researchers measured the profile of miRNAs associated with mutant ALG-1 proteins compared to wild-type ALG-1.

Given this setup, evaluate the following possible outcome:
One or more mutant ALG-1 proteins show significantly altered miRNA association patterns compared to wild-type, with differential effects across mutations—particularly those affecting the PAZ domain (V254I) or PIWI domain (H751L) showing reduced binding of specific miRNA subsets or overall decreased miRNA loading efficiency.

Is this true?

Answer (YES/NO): NO